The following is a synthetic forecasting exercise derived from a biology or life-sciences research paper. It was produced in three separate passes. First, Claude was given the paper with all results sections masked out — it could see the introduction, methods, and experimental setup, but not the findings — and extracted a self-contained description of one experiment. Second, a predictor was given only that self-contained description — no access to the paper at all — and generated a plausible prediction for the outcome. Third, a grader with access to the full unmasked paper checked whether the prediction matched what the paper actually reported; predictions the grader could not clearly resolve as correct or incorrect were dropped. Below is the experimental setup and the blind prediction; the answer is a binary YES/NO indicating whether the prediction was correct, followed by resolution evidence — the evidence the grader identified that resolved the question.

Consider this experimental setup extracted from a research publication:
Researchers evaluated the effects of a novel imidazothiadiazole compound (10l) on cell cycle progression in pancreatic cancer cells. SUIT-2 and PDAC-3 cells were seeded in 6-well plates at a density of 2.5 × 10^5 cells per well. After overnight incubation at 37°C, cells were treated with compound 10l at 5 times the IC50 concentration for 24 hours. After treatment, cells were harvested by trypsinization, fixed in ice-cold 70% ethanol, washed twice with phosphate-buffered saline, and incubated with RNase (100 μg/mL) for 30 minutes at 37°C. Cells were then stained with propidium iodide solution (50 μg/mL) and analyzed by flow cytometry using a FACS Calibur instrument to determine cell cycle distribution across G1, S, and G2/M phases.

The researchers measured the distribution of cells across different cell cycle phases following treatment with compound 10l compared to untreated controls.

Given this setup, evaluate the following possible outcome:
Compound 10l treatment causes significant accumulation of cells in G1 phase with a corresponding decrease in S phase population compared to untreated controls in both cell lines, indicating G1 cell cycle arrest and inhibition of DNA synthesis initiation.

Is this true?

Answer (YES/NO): NO